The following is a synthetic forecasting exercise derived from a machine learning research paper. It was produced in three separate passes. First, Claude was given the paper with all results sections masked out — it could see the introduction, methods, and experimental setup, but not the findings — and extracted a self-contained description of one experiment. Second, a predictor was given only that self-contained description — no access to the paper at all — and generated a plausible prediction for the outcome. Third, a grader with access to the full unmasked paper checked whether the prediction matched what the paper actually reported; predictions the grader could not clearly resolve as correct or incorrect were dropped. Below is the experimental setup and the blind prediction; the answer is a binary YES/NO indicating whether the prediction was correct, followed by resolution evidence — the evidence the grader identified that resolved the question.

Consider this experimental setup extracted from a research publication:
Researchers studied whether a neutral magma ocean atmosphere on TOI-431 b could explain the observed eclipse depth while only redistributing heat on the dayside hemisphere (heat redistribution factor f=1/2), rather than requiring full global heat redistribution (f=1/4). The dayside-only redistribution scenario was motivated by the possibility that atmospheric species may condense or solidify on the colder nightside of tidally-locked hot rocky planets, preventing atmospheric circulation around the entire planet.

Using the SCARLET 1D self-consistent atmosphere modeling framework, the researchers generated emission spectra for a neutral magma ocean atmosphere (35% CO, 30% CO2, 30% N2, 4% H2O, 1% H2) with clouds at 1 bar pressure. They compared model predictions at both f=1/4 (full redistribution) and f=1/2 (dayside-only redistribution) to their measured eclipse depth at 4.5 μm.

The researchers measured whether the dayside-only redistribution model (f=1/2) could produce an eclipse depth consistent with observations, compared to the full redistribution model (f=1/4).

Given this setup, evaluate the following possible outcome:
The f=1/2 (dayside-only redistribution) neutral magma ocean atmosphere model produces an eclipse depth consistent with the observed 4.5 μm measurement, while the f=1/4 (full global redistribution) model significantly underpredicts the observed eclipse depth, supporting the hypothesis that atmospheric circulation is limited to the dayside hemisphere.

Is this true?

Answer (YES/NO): NO